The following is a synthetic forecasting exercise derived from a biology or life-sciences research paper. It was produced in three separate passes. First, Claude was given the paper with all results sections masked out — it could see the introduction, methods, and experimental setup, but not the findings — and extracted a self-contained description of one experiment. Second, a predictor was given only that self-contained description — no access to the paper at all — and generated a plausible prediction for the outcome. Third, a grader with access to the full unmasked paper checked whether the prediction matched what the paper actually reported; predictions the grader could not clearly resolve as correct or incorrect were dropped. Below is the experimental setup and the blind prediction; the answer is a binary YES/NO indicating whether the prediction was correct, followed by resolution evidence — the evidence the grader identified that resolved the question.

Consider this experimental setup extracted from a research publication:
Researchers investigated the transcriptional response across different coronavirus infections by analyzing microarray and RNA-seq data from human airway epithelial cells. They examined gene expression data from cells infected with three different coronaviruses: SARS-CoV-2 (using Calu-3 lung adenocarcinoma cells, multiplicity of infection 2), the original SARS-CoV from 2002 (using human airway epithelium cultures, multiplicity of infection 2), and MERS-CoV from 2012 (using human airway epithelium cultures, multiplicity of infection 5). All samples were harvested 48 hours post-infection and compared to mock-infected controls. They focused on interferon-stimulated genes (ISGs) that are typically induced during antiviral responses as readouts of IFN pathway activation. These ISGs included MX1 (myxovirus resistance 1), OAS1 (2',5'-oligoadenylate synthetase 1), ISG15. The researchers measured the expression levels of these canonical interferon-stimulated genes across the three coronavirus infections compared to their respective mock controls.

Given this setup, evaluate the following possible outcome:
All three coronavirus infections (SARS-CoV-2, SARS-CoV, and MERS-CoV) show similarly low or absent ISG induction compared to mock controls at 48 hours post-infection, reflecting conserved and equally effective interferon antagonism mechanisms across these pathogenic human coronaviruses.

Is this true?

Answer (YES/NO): NO